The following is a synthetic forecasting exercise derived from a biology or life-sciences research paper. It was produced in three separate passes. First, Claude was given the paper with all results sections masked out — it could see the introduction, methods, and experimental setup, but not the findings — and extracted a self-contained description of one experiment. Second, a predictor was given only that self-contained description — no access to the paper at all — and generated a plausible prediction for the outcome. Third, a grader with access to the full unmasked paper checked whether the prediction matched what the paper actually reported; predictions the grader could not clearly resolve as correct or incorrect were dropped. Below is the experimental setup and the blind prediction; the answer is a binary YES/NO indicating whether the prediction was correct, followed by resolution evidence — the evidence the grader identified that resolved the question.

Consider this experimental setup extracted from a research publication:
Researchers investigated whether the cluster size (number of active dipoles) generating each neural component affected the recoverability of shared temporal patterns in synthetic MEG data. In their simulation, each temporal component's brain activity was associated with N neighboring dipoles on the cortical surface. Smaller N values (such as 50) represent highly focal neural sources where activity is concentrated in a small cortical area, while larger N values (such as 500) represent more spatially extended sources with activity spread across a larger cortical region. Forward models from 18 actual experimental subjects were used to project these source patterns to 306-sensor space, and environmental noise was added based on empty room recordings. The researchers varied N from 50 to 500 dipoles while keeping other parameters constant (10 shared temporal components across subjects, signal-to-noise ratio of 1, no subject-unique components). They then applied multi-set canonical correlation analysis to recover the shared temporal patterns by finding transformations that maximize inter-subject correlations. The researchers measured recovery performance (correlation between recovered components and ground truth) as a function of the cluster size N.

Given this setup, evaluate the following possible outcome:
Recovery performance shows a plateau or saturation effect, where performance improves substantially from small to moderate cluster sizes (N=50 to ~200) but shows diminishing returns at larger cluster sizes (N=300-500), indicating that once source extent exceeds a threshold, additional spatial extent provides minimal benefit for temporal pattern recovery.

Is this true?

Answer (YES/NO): NO